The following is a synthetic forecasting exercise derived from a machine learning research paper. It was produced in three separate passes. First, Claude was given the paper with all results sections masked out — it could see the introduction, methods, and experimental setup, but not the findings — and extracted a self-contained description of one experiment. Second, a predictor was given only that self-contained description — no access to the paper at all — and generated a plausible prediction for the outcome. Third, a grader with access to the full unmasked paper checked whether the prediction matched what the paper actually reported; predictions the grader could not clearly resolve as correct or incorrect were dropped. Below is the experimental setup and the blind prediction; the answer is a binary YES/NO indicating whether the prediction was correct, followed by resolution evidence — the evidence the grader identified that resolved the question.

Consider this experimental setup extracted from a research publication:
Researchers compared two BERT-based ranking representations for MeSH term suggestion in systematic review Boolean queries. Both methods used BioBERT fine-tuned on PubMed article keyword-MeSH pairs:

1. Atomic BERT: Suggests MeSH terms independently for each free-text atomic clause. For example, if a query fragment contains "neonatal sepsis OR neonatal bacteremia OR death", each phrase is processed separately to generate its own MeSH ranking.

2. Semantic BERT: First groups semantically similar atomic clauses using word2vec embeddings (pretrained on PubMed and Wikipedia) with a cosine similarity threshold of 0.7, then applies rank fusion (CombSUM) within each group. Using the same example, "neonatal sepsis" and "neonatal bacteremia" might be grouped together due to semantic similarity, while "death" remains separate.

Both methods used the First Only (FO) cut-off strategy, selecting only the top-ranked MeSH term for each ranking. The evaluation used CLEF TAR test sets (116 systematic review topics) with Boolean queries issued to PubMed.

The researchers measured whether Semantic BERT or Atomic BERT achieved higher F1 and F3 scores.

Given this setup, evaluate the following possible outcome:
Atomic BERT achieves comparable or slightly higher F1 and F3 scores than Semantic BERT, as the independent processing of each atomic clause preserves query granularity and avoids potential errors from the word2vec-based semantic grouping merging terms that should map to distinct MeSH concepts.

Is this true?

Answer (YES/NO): NO